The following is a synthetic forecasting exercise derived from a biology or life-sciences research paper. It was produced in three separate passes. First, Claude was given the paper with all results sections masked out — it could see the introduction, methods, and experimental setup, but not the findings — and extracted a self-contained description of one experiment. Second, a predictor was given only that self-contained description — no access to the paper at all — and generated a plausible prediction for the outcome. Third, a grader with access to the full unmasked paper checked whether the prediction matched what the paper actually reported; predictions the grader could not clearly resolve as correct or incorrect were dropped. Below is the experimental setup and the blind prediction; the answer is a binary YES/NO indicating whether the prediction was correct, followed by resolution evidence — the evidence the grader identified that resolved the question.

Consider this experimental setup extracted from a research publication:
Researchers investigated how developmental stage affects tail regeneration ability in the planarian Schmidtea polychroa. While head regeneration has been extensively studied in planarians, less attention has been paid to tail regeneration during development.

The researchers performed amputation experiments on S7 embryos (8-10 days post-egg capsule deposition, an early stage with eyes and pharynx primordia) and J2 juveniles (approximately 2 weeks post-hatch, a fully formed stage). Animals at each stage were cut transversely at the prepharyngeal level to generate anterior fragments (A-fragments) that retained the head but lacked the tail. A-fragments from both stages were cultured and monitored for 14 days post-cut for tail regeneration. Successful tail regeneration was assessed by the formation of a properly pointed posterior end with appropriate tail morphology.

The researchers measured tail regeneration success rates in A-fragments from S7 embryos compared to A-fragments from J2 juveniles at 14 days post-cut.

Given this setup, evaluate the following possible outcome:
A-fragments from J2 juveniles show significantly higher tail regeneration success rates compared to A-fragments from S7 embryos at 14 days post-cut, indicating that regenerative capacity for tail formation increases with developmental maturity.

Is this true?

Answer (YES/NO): NO